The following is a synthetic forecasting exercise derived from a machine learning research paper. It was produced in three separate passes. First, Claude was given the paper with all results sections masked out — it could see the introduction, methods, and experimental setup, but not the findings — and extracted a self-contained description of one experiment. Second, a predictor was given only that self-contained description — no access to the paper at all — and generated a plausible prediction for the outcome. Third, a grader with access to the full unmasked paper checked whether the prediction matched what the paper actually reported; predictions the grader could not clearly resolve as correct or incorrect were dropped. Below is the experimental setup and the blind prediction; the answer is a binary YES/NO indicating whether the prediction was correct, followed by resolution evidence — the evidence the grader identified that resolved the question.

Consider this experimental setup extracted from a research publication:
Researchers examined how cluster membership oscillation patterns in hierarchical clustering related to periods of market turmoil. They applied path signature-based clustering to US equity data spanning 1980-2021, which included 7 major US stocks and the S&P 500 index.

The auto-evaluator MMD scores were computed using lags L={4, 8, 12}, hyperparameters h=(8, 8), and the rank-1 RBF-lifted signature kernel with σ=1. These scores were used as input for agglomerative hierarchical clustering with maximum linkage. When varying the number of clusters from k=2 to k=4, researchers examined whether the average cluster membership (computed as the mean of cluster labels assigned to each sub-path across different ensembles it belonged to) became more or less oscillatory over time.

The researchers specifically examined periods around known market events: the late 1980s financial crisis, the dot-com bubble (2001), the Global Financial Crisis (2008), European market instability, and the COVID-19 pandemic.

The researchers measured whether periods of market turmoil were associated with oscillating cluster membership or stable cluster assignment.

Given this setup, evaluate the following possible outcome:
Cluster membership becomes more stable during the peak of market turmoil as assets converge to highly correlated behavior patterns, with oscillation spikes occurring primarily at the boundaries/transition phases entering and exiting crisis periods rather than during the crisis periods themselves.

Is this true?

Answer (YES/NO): NO